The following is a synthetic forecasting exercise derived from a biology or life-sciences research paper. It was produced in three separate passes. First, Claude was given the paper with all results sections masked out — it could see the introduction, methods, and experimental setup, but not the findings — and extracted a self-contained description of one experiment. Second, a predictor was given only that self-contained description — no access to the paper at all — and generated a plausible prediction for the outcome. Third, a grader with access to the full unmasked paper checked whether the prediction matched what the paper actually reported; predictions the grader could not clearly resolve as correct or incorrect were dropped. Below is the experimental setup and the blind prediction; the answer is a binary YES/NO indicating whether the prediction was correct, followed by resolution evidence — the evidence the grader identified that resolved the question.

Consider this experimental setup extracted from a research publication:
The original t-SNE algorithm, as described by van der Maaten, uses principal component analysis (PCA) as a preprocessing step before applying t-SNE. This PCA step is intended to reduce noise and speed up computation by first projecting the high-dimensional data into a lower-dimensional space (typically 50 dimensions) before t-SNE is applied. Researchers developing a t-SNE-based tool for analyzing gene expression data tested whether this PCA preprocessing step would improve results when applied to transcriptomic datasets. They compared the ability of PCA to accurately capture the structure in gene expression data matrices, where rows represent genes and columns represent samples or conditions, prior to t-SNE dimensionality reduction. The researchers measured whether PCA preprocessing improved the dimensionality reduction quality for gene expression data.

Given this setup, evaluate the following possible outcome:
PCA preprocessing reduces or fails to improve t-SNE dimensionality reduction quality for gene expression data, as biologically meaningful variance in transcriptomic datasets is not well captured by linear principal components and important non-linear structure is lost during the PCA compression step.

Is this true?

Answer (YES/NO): YES